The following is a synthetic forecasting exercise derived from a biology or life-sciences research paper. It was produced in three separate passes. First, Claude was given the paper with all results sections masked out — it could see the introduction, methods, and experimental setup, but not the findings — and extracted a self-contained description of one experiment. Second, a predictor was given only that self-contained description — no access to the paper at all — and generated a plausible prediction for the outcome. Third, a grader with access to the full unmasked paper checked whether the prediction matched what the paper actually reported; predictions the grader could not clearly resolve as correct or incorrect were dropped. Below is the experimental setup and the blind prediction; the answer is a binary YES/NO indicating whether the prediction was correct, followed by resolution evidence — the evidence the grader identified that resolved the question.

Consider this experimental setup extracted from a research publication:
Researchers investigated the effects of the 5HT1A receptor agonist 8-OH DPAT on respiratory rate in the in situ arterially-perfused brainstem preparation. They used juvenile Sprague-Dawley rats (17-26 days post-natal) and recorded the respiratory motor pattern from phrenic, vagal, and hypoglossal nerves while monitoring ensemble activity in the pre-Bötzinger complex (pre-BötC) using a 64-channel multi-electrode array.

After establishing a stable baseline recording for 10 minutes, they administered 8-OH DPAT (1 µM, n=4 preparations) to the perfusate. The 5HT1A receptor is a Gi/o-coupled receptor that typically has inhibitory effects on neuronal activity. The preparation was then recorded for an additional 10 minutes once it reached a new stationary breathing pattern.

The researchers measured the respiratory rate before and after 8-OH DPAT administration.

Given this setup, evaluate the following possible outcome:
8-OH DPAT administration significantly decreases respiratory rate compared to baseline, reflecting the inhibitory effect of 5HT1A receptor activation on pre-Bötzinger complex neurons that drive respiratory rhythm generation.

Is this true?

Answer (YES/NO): NO